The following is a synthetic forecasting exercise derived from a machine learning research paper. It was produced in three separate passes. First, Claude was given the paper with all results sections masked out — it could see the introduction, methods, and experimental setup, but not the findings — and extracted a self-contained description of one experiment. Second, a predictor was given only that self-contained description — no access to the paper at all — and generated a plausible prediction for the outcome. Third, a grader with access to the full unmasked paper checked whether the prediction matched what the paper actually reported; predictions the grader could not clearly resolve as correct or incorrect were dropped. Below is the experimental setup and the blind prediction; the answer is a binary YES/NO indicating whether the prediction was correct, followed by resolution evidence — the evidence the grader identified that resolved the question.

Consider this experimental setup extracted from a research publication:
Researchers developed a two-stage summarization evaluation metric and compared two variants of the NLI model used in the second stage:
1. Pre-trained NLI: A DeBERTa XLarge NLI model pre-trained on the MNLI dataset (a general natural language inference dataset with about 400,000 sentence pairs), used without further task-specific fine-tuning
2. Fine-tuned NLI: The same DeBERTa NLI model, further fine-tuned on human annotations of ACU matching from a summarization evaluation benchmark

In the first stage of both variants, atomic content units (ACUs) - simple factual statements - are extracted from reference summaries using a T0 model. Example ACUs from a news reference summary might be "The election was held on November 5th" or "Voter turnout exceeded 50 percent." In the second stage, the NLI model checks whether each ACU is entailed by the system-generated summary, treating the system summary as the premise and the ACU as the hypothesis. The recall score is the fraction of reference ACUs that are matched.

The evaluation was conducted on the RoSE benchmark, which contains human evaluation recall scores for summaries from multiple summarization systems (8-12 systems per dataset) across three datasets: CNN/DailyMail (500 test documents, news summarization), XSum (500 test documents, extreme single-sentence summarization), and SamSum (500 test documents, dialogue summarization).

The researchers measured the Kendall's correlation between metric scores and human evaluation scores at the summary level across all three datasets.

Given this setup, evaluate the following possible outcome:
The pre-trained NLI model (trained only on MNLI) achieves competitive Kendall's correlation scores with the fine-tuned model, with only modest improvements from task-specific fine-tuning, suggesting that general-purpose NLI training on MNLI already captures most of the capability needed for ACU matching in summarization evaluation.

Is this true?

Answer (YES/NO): YES